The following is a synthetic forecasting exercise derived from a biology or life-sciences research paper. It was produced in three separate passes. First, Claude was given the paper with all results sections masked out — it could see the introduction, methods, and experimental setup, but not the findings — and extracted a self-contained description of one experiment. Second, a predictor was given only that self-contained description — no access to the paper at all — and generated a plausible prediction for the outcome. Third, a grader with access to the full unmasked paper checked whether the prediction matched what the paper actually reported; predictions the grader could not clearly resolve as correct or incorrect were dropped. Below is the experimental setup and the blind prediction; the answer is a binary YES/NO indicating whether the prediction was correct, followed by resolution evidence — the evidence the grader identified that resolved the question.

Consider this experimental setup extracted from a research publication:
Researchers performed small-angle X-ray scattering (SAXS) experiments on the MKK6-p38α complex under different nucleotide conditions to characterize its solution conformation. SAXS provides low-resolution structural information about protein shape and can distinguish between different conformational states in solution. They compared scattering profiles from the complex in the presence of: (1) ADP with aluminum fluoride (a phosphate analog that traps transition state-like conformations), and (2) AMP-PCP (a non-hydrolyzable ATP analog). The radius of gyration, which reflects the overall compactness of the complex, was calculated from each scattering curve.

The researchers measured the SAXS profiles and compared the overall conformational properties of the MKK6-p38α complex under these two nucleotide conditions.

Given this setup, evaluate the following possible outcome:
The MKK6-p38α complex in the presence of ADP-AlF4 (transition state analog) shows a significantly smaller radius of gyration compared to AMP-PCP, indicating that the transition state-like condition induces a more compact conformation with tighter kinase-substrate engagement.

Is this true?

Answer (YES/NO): YES